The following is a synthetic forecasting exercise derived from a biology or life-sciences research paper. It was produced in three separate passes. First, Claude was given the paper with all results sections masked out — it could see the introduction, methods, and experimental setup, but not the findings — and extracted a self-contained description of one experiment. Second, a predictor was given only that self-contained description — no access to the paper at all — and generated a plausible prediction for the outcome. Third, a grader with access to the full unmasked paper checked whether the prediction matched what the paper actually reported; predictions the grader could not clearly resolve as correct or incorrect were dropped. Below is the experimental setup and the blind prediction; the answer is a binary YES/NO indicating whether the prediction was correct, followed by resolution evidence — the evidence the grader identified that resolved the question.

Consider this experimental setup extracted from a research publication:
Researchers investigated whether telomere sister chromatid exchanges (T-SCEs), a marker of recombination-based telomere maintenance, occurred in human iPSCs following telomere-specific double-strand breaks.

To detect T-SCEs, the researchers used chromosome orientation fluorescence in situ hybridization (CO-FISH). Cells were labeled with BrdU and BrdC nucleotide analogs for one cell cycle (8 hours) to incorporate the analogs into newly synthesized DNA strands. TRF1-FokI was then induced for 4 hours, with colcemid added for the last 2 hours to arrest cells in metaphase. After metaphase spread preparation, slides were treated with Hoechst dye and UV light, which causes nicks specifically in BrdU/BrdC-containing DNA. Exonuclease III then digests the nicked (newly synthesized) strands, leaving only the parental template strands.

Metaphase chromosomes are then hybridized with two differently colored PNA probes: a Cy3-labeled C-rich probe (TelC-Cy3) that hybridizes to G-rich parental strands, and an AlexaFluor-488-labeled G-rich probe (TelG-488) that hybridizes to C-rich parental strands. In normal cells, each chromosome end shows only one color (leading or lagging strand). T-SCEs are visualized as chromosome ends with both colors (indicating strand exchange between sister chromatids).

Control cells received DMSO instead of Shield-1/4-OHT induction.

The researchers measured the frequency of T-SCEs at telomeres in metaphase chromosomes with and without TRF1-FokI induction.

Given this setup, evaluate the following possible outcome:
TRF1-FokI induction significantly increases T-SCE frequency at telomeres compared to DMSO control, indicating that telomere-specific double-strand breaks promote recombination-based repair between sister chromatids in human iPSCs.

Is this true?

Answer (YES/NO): YES